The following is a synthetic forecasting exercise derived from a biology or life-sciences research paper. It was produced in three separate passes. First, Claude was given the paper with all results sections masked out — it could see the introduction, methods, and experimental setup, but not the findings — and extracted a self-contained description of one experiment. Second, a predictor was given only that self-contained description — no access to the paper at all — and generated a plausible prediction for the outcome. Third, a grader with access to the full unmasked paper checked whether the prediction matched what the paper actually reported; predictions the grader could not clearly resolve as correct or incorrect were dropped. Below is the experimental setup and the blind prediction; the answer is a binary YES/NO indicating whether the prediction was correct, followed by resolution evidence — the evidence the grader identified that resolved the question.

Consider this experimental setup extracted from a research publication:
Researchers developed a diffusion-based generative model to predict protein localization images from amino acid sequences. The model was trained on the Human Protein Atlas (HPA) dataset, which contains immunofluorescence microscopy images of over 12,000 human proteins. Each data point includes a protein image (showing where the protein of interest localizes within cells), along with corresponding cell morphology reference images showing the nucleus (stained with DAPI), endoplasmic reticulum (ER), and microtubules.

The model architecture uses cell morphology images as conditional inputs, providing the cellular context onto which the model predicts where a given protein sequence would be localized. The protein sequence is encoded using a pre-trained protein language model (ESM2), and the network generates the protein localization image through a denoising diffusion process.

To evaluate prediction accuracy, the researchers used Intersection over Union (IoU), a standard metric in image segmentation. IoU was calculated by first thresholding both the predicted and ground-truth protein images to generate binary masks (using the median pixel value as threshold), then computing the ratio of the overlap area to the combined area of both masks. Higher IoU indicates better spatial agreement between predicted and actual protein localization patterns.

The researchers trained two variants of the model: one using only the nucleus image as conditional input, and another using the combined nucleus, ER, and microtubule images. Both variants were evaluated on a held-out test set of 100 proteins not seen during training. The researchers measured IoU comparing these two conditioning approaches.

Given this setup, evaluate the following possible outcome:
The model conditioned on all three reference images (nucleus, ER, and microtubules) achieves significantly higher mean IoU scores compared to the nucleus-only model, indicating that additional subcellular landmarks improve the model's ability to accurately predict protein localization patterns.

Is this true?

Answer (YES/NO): YES